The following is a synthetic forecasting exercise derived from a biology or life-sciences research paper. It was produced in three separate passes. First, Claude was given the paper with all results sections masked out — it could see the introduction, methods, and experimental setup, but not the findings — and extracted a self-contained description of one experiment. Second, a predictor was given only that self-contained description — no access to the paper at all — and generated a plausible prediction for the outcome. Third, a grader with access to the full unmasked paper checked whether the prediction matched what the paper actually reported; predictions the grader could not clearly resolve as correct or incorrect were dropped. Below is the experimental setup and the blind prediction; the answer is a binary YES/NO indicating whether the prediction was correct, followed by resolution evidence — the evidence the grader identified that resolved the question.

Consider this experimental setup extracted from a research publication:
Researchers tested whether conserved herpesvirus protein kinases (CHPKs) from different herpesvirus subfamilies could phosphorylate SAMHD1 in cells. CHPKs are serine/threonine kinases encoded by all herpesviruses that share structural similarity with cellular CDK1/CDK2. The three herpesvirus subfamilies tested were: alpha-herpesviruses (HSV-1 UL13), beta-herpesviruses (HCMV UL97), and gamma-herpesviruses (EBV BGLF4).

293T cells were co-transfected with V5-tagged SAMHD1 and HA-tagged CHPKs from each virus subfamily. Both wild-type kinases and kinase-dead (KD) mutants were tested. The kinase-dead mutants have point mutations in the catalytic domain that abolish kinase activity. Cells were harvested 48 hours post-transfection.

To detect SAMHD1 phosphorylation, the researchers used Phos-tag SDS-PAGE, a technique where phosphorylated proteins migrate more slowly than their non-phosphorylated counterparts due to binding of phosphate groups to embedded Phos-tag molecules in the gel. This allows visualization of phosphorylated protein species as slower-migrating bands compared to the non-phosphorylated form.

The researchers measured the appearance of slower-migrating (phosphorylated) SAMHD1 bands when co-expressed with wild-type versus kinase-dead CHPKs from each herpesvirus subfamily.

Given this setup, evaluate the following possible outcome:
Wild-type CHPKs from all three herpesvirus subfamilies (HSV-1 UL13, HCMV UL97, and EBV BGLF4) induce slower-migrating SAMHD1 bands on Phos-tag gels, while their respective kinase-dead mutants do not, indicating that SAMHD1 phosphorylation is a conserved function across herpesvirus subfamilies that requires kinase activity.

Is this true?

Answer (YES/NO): NO